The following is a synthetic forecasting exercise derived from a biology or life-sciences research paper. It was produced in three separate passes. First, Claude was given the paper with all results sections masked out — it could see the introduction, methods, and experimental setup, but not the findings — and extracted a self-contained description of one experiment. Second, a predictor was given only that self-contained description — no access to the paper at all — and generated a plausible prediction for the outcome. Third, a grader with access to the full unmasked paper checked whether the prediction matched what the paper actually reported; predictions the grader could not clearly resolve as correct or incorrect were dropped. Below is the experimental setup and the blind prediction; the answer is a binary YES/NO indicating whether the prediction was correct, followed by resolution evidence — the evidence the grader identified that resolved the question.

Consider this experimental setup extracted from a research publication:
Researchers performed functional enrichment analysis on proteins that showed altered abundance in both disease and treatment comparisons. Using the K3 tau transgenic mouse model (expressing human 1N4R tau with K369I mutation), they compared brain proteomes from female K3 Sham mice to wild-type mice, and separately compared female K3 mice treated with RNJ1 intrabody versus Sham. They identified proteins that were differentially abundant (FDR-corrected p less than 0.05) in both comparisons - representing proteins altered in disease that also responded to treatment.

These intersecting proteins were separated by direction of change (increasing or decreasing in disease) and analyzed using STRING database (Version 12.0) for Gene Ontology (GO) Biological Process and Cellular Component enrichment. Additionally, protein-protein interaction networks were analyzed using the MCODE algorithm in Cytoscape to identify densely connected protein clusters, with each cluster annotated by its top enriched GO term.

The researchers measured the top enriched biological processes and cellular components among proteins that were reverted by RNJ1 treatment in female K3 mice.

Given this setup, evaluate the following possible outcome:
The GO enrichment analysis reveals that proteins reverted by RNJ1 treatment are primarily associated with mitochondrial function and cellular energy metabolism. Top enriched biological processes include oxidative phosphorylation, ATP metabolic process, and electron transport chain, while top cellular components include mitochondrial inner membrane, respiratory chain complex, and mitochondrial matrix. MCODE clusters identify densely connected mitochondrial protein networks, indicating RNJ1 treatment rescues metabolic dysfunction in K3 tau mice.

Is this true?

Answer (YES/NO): NO